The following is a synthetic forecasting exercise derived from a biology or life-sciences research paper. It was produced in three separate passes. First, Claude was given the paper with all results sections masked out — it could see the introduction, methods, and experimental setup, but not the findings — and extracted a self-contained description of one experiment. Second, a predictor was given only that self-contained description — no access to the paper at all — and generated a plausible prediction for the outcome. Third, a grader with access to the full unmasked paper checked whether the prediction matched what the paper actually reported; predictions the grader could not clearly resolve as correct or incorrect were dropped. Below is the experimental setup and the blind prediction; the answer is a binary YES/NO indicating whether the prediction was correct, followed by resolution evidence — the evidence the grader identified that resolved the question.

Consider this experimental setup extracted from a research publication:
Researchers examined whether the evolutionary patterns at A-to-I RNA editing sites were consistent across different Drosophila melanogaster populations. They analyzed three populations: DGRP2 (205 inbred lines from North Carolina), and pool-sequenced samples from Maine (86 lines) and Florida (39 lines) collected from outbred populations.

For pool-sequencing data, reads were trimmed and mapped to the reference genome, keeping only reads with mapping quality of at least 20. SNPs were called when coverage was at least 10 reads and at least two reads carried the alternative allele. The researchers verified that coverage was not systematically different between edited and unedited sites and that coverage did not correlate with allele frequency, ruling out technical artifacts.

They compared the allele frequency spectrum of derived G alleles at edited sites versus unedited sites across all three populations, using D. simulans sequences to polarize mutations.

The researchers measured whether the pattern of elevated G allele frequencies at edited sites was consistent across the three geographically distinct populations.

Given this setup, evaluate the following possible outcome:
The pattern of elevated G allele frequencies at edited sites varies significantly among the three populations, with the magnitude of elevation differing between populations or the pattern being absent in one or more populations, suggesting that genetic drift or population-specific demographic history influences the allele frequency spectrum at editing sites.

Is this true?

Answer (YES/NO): NO